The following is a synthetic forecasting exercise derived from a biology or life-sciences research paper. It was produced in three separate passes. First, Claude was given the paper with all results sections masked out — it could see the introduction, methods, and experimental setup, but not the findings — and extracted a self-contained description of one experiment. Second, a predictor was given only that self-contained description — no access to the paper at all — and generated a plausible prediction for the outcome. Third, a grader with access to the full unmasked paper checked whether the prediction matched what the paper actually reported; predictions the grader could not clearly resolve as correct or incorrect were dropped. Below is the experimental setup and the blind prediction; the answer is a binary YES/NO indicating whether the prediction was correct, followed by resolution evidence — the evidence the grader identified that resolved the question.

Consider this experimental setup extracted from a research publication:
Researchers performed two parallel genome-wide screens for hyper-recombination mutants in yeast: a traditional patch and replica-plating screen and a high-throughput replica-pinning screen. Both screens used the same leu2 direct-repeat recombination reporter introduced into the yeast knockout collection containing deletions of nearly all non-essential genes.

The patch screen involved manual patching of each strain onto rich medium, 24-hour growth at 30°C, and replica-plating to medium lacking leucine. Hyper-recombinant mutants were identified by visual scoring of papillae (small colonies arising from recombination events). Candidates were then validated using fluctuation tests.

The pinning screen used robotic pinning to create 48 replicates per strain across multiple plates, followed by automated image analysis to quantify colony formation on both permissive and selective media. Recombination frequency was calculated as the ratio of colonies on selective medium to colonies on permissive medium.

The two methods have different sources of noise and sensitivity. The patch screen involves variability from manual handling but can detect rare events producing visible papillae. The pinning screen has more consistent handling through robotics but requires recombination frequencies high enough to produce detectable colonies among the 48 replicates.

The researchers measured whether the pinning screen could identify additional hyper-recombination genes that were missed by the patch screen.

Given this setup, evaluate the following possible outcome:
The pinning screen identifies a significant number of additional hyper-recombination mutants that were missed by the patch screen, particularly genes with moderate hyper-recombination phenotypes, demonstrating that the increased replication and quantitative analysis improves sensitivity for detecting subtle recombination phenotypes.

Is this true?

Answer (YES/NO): NO